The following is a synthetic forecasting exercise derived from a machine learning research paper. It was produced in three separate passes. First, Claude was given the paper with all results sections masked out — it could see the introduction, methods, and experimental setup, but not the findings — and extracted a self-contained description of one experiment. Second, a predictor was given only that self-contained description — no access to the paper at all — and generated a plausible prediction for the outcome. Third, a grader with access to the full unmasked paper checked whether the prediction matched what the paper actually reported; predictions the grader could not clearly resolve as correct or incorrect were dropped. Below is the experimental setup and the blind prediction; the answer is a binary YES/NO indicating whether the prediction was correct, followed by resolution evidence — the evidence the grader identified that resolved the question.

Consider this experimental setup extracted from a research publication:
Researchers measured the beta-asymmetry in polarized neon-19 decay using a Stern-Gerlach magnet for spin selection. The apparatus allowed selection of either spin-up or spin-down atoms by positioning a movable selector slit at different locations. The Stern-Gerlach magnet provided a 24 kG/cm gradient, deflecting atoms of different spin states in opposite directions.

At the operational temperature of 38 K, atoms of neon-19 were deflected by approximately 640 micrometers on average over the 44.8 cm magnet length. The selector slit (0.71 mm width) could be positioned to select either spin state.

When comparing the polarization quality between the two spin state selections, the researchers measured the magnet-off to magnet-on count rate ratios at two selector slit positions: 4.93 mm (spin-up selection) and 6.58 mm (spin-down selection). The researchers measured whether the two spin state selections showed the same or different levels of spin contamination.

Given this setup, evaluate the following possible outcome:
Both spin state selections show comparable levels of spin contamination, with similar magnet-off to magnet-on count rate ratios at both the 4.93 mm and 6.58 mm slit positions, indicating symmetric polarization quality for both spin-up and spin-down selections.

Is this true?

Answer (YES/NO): NO